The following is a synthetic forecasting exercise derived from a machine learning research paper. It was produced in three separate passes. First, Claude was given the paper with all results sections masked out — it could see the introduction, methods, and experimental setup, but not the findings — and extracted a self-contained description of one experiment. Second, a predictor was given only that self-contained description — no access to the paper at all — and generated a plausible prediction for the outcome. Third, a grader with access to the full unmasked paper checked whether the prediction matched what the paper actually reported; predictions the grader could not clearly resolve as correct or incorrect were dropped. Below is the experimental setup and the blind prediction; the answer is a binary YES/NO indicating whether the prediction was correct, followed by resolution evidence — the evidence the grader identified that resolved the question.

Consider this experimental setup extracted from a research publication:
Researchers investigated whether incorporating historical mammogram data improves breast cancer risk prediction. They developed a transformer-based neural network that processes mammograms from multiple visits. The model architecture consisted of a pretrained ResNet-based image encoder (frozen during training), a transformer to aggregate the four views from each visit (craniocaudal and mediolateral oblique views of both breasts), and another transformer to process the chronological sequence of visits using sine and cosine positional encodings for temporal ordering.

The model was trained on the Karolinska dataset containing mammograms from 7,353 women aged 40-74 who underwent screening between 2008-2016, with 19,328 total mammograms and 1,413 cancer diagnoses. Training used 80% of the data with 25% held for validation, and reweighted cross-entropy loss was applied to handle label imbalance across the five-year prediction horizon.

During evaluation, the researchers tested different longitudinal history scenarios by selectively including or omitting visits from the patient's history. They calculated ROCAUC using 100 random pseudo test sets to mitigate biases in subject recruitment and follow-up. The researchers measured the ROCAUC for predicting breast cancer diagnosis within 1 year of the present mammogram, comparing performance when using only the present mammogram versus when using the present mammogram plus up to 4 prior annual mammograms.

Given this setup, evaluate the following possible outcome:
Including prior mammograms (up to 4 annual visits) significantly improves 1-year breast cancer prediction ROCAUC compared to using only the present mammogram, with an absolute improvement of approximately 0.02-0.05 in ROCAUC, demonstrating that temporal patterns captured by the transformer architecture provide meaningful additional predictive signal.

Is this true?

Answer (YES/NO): NO